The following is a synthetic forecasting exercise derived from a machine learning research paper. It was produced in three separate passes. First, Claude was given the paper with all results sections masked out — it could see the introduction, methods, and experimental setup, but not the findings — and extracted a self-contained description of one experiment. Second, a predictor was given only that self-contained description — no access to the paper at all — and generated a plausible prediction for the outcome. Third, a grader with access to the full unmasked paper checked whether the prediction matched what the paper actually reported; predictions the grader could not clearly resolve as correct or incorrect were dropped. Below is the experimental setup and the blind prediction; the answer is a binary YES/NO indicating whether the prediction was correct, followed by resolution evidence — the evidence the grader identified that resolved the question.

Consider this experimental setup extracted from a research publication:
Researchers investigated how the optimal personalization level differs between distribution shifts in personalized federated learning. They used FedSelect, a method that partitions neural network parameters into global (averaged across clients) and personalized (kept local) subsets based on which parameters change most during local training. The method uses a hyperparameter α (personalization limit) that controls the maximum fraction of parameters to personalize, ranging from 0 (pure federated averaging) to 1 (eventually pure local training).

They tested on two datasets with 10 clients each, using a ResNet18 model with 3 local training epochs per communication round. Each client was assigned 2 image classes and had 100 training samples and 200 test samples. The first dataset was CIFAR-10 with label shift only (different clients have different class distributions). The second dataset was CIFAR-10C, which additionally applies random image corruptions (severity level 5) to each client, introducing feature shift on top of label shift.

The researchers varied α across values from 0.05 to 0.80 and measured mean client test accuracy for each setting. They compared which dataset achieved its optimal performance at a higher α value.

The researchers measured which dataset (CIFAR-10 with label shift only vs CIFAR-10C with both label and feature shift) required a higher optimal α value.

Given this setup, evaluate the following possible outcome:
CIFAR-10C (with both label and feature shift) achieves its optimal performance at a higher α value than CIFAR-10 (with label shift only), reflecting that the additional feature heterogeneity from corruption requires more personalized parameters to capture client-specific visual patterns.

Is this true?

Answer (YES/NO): YES